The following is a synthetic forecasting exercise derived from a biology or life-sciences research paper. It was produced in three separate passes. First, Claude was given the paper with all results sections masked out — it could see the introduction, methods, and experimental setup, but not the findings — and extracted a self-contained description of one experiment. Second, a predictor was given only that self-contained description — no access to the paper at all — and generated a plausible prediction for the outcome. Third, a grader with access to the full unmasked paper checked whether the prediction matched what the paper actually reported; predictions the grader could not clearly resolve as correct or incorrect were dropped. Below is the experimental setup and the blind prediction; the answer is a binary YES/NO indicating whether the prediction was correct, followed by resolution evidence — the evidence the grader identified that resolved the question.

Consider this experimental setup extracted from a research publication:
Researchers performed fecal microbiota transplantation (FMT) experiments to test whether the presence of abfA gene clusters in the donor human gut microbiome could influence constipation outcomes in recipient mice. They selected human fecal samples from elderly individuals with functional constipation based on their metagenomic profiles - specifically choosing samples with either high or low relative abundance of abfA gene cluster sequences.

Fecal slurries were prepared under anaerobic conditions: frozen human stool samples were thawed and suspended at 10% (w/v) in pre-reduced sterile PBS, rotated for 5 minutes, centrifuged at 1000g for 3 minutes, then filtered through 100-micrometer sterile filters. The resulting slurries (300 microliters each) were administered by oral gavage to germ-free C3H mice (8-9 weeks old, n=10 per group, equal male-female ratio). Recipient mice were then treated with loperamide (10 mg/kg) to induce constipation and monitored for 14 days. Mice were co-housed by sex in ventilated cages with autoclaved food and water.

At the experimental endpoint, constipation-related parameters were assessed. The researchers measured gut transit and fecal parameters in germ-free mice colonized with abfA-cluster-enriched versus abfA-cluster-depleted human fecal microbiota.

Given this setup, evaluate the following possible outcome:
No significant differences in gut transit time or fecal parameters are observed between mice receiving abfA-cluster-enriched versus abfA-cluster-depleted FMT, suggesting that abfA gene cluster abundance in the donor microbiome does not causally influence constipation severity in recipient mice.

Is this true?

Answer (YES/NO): NO